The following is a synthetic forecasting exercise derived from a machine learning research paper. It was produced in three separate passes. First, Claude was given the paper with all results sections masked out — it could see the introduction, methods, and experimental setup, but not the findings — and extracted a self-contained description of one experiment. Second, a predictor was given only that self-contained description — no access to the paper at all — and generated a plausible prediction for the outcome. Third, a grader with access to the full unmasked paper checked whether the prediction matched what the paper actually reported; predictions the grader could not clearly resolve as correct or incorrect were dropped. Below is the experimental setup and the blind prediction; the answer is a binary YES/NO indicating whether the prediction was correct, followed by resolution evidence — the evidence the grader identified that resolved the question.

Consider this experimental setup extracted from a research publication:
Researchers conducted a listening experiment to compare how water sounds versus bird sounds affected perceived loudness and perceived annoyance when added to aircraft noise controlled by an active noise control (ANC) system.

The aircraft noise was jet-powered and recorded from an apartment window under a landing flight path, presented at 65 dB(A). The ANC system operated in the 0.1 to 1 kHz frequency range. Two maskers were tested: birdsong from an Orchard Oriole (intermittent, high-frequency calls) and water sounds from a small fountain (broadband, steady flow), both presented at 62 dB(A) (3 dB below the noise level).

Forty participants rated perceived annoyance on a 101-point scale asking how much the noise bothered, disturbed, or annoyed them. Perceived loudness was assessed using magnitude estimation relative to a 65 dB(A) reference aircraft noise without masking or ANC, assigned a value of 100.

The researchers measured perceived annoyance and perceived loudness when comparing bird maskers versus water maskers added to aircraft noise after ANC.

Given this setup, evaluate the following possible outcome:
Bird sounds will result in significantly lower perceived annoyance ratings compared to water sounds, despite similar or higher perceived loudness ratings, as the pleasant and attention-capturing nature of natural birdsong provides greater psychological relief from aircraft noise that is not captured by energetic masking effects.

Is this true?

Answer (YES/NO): NO